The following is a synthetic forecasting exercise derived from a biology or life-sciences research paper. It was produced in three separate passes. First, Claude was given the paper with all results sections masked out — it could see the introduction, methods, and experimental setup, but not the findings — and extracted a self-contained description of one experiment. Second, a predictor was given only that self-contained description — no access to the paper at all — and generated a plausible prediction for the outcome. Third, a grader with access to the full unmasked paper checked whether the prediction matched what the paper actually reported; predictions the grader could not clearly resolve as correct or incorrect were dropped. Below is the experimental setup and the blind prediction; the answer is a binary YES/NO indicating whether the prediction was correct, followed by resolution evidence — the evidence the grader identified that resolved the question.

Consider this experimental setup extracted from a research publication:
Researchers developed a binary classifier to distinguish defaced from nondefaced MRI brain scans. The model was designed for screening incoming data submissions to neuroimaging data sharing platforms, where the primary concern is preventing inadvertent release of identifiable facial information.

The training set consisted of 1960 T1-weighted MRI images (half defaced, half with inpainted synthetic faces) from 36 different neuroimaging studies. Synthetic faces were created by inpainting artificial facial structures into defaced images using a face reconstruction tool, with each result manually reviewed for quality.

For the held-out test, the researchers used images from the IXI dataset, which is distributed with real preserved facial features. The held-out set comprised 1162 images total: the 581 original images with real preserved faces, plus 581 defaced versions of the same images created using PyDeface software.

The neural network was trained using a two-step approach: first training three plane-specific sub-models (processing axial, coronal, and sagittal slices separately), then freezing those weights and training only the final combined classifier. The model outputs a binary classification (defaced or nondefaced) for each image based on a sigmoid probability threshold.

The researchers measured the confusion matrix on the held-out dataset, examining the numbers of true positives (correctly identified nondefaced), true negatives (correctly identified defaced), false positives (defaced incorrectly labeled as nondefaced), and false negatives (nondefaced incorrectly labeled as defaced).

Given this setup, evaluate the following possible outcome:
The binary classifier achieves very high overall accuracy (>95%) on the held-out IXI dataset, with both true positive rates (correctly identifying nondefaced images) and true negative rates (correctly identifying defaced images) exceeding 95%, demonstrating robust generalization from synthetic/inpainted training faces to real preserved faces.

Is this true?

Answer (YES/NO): YES